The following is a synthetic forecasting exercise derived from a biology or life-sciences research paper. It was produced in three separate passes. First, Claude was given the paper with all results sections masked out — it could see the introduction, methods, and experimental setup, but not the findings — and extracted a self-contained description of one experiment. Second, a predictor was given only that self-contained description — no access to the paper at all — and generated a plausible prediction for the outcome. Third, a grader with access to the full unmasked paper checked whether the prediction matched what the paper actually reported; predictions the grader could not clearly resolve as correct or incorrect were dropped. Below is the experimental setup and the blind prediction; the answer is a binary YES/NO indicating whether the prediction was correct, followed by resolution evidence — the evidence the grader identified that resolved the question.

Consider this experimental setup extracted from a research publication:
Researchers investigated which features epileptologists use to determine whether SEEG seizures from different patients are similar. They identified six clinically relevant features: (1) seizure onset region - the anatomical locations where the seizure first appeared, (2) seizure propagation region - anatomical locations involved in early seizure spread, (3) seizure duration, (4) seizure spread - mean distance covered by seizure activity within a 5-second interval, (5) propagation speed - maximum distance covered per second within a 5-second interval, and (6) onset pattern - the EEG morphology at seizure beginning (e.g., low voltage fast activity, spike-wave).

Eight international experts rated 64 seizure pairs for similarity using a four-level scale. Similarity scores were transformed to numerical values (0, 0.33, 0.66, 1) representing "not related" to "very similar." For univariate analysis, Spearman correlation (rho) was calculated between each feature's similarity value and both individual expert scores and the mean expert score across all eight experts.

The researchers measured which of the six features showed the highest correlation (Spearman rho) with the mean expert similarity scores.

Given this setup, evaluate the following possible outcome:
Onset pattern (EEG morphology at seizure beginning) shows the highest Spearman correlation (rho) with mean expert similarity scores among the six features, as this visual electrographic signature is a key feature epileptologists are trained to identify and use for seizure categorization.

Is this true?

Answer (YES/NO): NO